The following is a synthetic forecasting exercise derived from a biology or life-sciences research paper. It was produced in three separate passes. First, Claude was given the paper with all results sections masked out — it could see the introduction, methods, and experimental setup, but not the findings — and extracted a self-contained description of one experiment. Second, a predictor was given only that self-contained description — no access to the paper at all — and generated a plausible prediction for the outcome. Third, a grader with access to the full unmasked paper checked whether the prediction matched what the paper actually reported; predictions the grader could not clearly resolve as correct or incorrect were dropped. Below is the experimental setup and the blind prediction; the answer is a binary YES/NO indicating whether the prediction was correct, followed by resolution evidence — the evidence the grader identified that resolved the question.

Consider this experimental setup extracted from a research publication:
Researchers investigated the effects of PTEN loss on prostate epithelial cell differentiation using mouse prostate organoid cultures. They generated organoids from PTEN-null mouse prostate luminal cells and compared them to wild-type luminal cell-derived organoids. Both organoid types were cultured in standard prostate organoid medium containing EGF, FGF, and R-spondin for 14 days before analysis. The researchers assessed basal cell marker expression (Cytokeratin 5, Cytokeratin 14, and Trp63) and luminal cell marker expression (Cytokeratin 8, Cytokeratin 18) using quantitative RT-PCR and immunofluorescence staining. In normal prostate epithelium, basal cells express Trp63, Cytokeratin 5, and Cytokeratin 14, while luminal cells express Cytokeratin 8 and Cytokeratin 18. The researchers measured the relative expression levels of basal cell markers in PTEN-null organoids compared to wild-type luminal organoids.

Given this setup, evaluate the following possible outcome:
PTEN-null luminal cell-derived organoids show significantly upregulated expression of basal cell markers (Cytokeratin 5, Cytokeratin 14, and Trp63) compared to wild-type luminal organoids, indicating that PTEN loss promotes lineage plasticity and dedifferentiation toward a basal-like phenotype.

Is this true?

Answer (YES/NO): YES